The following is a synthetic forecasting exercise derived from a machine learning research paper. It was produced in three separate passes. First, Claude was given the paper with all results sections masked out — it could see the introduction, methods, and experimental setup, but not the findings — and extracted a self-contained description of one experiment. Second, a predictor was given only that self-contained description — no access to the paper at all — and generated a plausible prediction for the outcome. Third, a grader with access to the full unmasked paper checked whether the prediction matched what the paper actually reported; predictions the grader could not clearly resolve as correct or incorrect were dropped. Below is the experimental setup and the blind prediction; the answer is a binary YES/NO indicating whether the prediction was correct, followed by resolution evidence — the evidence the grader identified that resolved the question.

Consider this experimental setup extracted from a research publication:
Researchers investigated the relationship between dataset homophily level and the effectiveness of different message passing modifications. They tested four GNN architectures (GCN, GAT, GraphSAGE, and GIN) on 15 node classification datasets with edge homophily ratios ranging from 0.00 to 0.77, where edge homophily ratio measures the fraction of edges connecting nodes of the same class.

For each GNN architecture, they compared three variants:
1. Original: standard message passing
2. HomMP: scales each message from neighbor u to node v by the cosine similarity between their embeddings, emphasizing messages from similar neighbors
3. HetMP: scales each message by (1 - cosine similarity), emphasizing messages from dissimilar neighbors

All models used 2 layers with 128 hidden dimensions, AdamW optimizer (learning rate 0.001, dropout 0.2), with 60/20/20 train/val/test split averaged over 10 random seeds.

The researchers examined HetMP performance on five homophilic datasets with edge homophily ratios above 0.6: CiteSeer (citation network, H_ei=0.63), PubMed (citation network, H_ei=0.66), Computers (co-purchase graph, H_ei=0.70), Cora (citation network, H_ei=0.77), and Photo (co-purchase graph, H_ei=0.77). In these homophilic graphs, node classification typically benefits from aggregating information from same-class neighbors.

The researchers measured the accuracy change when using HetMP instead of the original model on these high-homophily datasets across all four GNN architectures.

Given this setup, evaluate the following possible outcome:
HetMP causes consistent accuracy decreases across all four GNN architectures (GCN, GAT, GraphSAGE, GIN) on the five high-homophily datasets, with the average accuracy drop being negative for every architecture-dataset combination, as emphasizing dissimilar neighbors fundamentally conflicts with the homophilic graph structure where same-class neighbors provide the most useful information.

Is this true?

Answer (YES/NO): NO